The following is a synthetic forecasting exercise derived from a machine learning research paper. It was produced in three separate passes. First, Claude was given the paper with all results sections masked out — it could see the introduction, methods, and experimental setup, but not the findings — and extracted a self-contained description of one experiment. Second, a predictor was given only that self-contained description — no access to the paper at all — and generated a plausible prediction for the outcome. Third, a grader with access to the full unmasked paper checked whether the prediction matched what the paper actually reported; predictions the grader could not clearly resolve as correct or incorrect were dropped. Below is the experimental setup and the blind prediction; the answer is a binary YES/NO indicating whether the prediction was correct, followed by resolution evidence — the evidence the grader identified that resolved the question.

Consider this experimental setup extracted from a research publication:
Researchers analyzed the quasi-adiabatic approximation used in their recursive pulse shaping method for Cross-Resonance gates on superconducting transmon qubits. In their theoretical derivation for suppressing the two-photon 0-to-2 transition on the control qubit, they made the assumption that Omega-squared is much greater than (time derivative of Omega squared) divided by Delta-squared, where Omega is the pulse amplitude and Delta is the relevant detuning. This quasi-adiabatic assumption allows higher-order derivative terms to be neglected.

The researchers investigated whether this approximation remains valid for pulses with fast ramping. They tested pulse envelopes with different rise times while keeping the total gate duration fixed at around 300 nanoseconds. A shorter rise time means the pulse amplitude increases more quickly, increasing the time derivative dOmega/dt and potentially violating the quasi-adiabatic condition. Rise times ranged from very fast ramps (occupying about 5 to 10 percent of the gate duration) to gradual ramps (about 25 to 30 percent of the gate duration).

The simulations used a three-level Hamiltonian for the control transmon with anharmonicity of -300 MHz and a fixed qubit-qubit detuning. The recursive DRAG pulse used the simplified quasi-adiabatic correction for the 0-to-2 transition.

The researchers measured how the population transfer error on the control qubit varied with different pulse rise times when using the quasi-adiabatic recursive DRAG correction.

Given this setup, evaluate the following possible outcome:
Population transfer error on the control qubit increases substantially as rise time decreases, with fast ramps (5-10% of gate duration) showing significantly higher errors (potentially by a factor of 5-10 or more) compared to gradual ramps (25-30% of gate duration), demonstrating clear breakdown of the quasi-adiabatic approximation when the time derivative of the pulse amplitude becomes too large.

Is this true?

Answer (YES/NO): NO